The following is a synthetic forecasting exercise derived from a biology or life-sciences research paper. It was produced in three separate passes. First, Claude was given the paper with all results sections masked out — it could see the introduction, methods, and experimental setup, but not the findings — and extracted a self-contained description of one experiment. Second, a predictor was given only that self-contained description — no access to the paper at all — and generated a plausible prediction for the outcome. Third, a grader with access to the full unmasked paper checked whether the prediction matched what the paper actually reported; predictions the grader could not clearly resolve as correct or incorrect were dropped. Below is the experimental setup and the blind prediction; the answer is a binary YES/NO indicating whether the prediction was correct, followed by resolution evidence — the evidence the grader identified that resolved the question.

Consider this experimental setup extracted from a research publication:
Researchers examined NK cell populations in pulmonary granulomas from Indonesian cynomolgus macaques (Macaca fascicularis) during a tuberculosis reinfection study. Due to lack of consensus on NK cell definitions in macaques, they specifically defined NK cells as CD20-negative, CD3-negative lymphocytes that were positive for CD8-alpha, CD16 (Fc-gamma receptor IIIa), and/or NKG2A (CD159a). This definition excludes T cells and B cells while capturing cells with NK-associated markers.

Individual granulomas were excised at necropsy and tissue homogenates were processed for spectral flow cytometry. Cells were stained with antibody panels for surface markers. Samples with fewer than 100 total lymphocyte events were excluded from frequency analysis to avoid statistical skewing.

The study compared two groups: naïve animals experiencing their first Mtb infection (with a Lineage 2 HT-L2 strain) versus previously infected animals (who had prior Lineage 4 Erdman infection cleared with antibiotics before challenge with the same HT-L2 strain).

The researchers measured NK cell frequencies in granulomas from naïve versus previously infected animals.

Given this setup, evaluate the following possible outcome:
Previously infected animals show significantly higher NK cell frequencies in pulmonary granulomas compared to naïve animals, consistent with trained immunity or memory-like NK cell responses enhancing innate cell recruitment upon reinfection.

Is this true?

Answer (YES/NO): NO